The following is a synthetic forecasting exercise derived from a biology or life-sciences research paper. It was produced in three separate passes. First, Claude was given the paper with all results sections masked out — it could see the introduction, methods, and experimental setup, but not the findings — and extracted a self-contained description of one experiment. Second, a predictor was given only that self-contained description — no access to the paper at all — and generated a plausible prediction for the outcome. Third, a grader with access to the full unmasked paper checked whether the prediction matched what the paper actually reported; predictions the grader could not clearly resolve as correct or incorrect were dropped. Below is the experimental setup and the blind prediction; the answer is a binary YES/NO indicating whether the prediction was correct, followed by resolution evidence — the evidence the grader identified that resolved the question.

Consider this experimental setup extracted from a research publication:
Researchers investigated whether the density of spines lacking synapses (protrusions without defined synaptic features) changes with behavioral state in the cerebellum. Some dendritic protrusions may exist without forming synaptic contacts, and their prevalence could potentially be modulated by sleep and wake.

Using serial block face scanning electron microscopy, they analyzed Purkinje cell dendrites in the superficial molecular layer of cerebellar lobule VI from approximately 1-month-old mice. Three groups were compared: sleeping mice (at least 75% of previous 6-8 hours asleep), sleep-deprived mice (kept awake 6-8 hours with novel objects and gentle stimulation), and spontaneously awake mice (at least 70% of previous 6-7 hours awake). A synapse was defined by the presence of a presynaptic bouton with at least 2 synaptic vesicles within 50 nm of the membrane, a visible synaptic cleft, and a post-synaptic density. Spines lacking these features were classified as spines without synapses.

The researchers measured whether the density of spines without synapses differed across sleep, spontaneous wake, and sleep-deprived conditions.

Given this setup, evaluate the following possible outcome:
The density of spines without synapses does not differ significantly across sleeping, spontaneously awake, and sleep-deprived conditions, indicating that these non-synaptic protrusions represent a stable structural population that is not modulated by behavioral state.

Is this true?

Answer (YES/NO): NO